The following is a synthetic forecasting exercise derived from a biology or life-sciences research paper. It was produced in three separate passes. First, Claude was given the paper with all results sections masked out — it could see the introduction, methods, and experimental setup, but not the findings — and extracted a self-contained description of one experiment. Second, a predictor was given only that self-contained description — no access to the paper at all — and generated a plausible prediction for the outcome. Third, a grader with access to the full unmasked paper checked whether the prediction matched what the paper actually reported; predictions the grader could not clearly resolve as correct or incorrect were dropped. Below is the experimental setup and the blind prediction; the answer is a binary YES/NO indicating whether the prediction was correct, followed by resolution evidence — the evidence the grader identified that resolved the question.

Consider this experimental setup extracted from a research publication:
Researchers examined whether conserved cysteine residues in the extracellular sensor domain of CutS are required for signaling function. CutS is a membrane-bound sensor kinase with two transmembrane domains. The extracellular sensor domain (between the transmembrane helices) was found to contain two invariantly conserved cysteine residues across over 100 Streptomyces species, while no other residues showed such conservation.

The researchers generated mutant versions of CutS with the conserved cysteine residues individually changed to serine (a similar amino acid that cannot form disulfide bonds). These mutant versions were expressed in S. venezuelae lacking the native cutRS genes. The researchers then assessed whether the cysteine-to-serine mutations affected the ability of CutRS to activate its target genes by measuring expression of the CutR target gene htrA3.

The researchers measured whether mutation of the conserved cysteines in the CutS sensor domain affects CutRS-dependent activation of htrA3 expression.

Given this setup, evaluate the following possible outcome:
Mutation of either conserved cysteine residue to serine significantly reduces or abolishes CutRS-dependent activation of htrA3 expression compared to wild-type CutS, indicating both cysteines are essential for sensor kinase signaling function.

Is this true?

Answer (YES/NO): NO